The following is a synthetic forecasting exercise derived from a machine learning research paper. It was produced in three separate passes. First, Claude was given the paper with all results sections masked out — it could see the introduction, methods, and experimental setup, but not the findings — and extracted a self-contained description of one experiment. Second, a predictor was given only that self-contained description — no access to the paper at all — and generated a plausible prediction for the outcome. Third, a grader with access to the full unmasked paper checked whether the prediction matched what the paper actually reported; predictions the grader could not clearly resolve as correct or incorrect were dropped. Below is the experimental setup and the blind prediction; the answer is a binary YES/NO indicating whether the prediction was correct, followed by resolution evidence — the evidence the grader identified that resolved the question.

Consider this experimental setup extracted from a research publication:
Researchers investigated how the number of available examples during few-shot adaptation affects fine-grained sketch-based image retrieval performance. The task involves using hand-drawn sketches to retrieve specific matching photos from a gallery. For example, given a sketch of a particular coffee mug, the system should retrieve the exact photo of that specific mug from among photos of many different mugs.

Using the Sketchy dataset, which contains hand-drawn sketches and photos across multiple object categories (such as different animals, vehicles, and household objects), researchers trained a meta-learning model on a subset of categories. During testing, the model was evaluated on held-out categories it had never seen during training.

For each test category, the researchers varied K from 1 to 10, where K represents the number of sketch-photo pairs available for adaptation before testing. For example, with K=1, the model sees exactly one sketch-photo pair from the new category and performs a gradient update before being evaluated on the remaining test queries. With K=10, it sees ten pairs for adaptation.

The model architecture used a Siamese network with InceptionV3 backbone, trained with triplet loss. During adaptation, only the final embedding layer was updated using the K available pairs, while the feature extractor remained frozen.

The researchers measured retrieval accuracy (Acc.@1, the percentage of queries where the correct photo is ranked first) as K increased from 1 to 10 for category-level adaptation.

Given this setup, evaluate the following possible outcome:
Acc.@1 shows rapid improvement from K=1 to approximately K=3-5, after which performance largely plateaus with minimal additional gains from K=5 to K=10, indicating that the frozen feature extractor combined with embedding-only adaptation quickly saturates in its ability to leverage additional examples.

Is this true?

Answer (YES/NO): NO